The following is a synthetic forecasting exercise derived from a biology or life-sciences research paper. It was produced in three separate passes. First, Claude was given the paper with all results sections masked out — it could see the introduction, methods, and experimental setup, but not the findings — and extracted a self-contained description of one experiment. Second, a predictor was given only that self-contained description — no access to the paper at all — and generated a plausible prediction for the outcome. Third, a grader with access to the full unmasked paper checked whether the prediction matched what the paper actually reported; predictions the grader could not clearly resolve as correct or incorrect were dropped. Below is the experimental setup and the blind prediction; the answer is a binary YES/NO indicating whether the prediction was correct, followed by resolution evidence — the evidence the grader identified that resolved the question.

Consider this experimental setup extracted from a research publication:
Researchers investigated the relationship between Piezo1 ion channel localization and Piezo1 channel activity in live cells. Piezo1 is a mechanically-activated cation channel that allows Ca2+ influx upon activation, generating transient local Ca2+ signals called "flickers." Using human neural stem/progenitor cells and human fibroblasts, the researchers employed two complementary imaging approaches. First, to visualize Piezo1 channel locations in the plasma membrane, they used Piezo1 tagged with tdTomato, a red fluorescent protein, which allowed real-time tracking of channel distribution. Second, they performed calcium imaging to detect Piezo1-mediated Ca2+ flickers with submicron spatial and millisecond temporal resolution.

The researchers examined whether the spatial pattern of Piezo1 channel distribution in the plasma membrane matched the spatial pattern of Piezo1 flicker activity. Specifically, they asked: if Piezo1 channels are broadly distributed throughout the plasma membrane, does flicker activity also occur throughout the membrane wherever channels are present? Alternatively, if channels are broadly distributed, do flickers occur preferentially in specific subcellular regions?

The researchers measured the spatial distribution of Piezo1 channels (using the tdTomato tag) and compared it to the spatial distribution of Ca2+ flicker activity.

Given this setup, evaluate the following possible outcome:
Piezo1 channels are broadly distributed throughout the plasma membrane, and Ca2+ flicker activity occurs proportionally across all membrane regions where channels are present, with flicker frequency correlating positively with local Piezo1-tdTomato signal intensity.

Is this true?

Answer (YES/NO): NO